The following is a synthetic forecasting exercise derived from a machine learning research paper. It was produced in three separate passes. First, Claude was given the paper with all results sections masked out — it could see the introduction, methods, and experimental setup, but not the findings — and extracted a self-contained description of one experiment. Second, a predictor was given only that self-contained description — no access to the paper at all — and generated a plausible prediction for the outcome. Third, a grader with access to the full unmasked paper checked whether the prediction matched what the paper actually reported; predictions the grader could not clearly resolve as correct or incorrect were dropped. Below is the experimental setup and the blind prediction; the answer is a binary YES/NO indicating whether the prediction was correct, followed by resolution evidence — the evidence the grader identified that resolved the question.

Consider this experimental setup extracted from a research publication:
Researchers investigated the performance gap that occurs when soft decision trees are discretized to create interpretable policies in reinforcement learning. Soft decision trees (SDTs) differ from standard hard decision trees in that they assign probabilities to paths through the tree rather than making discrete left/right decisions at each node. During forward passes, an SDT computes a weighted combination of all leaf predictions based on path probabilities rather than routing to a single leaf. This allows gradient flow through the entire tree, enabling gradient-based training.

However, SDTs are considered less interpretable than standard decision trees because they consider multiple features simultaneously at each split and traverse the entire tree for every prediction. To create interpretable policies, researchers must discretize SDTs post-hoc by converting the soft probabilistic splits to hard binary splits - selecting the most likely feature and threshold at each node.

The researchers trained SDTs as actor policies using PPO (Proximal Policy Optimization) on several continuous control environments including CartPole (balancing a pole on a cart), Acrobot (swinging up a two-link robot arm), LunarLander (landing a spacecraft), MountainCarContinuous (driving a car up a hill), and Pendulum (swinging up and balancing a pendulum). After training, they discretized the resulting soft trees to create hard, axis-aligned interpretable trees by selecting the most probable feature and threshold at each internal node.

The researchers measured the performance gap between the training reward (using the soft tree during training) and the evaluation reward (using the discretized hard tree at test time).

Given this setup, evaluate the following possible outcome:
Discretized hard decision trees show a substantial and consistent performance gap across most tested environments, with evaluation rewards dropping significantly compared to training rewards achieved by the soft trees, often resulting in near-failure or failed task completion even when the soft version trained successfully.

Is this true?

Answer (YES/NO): YES